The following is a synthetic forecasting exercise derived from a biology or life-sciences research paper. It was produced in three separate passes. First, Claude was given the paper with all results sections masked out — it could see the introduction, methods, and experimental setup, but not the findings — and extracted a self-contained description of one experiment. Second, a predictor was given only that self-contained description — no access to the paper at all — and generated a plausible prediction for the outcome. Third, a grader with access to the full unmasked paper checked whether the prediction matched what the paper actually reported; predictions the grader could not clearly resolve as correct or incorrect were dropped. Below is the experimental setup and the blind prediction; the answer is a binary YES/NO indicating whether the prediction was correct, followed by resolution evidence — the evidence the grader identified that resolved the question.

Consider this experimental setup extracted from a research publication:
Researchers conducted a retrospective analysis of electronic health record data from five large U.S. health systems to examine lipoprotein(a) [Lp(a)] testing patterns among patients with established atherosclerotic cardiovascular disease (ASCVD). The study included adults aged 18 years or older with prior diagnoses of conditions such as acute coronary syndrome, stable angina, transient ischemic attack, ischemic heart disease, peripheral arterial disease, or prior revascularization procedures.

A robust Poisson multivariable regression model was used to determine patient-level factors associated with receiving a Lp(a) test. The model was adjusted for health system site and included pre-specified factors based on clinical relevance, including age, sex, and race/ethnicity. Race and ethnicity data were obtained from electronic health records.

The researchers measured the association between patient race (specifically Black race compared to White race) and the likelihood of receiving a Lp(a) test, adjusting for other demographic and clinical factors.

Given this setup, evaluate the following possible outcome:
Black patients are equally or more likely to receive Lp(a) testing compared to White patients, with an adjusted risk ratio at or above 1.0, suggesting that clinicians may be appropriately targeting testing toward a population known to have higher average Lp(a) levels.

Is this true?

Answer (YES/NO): NO